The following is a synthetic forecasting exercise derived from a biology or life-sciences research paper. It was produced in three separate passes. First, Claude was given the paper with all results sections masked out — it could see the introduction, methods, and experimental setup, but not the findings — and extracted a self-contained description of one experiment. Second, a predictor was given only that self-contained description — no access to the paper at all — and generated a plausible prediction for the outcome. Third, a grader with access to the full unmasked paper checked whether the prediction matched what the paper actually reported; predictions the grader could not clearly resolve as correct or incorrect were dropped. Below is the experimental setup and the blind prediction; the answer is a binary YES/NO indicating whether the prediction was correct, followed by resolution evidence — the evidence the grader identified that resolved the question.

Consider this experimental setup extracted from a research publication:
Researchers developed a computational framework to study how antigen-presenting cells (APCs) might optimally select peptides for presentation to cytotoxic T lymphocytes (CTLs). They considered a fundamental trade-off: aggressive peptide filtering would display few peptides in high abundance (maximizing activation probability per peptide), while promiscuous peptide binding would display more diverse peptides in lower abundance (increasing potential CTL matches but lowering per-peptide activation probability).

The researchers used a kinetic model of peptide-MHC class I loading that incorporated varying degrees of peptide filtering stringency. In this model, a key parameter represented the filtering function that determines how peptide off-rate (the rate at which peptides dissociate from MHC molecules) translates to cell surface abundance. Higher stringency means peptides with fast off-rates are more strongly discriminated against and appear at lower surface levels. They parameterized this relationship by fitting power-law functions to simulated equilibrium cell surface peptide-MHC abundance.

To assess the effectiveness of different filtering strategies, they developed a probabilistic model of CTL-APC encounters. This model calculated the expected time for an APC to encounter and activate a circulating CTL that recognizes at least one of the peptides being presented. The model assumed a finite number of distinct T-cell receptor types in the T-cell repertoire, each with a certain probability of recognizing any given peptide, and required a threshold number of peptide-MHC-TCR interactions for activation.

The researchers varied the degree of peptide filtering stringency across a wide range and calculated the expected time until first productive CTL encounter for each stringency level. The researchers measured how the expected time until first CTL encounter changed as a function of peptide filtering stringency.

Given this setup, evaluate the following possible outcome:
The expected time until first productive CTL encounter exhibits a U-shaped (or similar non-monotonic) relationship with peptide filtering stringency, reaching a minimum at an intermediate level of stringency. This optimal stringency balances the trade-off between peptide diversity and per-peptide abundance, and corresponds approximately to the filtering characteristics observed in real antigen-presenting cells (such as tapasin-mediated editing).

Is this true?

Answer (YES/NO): YES